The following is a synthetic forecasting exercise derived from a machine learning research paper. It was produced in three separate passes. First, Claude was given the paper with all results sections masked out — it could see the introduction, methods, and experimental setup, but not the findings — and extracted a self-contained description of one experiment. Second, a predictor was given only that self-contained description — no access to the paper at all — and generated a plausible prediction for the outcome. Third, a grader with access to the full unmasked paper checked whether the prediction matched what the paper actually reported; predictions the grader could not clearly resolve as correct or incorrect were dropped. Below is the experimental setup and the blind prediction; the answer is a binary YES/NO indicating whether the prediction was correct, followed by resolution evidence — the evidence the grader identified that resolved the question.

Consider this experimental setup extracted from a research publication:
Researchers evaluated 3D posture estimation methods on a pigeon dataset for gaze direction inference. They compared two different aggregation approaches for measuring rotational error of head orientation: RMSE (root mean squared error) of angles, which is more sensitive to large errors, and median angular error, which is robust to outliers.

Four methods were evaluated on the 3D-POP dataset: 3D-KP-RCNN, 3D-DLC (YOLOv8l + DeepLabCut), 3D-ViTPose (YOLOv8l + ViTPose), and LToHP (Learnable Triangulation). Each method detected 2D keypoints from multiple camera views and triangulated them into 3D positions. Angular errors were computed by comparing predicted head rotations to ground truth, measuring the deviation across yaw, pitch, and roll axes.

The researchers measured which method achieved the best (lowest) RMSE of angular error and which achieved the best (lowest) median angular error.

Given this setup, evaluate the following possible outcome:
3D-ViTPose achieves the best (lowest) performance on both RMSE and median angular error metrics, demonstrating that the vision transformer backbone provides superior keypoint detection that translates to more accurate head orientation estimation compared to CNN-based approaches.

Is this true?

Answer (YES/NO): NO